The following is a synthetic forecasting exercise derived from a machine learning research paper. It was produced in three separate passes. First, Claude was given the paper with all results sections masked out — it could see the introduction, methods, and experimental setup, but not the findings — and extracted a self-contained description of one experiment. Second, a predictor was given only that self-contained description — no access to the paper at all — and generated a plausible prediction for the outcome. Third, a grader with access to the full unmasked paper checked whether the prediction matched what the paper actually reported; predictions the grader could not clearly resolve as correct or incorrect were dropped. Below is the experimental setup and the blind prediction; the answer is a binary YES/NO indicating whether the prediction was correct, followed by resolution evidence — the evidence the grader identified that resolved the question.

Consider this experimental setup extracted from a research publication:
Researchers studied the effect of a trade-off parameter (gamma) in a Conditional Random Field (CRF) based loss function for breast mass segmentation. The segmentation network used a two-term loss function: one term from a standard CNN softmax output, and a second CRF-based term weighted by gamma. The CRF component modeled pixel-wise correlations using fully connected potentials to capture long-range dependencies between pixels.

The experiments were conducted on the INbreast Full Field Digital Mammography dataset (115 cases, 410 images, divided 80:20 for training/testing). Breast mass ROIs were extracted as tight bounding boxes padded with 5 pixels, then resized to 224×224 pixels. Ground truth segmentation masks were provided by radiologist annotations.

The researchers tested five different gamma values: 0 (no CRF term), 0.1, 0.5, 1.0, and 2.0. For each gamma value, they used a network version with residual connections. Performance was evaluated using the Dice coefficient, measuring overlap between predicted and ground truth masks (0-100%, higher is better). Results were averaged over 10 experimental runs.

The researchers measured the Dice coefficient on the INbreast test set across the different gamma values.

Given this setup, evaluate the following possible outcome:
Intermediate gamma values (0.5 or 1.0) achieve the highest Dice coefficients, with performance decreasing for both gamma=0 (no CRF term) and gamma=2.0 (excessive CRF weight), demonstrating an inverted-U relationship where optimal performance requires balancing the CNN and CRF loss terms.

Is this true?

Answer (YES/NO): NO